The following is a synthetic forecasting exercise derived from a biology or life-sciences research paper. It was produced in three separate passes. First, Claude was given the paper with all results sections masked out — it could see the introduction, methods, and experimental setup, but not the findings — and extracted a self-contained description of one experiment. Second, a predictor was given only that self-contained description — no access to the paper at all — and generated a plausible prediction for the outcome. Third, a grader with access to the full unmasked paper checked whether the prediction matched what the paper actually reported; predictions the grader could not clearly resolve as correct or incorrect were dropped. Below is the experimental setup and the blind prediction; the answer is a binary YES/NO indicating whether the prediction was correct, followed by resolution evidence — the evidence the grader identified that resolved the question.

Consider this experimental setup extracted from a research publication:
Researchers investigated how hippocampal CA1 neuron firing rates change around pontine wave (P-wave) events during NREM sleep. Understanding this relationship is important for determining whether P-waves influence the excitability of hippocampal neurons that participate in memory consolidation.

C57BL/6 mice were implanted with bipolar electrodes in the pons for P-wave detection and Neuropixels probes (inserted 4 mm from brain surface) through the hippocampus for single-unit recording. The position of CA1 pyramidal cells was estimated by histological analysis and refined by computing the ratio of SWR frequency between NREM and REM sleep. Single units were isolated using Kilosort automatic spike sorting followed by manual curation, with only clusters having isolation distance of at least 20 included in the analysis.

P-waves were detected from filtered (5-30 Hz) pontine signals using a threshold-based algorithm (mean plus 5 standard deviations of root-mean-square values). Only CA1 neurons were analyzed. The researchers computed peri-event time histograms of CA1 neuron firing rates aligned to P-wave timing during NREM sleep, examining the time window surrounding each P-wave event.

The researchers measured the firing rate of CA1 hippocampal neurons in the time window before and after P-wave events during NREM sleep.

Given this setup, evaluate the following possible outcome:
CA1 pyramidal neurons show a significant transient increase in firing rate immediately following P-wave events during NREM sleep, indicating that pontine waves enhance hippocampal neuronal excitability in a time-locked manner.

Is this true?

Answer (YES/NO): NO